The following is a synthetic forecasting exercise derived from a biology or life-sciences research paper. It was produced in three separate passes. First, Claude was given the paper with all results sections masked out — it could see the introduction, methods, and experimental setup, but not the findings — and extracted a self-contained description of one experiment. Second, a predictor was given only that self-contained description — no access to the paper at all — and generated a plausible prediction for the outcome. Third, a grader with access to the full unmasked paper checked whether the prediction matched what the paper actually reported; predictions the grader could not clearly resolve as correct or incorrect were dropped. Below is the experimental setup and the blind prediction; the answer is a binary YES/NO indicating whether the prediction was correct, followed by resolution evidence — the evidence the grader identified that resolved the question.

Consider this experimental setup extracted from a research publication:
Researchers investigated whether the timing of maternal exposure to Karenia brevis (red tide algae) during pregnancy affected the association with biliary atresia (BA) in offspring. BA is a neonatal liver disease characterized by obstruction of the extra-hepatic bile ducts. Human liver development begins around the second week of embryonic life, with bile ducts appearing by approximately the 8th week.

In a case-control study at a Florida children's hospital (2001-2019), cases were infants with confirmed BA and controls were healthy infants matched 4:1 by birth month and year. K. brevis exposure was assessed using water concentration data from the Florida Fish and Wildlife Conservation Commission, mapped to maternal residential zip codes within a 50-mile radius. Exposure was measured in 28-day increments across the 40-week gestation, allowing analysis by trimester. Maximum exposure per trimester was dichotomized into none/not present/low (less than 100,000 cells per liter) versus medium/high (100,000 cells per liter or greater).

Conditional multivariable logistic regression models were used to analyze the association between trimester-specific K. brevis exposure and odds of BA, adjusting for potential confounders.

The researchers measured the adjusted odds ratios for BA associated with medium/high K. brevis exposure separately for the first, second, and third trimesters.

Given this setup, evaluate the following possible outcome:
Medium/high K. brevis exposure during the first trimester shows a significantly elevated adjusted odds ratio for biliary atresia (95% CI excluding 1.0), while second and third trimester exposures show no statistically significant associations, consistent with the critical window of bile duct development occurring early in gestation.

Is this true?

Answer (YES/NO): NO